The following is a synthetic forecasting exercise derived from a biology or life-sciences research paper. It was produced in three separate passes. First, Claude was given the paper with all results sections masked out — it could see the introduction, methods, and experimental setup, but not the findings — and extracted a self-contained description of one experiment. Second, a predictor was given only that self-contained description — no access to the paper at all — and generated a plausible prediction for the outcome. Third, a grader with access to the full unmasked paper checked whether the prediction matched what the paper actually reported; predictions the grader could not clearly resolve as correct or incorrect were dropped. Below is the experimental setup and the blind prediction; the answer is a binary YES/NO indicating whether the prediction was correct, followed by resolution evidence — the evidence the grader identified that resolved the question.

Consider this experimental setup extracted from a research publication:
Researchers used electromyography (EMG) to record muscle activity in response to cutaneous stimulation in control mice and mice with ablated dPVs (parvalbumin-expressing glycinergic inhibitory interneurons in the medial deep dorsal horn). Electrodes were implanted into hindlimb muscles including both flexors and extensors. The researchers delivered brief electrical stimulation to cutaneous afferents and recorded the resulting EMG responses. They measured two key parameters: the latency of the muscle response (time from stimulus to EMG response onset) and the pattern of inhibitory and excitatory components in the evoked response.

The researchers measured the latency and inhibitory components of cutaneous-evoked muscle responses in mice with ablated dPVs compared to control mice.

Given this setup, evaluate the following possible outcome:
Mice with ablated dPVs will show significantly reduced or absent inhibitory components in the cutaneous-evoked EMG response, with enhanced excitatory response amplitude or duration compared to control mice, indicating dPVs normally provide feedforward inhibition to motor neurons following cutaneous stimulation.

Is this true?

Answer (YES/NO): NO